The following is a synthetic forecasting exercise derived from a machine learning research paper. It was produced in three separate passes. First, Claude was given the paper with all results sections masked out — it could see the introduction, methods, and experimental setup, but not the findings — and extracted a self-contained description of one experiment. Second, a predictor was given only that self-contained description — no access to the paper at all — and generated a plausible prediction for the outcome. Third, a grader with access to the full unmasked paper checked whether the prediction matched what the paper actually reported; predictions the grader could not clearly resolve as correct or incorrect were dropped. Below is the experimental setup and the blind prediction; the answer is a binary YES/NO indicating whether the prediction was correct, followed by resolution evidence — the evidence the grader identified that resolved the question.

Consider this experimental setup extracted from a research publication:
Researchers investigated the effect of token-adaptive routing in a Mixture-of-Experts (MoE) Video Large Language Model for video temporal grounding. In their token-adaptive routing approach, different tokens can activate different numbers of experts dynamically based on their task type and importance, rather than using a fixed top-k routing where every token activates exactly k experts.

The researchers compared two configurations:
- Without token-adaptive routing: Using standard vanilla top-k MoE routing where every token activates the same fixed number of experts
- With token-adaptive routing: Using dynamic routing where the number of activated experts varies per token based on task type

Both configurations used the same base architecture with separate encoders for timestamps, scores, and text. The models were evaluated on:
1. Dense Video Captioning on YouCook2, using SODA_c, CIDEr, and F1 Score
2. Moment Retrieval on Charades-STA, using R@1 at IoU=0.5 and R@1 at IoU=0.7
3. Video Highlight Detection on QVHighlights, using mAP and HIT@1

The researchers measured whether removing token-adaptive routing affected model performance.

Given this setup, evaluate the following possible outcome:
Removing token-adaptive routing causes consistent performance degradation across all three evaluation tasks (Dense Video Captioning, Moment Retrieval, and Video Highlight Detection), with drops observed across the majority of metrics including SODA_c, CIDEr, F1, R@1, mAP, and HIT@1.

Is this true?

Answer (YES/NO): YES